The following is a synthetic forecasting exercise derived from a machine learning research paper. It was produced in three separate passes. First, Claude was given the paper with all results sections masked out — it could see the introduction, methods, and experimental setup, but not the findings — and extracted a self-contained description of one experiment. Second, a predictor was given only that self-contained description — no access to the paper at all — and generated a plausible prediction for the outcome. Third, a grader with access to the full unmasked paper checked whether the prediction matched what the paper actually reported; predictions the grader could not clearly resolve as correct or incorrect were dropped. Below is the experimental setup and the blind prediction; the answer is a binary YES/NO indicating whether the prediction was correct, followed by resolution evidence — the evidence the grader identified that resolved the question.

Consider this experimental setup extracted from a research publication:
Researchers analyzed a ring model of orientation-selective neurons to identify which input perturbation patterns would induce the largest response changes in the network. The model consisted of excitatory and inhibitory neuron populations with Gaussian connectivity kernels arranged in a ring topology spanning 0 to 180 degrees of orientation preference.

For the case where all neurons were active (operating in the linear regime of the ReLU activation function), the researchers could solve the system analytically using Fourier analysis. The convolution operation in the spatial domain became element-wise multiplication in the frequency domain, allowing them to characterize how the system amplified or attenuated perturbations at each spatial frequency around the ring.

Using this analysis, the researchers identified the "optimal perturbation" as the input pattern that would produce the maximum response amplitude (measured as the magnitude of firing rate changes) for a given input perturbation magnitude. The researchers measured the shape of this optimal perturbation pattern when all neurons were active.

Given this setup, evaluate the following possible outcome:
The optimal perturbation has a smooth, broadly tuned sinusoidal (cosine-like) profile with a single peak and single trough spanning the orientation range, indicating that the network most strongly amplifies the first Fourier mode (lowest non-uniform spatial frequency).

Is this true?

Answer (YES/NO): NO